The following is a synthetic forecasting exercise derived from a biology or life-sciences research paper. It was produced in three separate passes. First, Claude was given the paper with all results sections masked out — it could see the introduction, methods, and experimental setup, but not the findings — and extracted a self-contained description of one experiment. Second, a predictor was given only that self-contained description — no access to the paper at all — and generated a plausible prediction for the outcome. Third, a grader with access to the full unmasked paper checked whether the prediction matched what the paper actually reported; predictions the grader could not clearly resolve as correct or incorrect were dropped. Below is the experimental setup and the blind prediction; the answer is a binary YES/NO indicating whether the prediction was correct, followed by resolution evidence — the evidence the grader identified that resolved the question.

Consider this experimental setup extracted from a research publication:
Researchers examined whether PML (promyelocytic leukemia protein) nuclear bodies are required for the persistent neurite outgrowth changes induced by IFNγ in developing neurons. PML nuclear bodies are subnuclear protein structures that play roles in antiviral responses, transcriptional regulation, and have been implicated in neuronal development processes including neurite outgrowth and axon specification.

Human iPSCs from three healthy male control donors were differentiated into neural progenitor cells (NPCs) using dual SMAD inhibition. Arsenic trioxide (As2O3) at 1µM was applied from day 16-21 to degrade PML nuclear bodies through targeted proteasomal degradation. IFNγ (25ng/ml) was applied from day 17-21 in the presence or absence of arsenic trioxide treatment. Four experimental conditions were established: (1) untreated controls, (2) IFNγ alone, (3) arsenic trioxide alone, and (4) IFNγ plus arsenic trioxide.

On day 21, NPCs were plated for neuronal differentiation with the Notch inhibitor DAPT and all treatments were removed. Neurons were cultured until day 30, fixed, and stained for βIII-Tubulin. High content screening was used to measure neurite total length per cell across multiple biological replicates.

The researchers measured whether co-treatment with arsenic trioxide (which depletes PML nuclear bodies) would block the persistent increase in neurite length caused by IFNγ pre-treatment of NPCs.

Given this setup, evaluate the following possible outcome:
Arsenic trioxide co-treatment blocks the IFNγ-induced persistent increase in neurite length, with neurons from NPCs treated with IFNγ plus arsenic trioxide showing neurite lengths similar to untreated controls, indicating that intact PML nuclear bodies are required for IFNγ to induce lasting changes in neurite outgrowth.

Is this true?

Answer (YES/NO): YES